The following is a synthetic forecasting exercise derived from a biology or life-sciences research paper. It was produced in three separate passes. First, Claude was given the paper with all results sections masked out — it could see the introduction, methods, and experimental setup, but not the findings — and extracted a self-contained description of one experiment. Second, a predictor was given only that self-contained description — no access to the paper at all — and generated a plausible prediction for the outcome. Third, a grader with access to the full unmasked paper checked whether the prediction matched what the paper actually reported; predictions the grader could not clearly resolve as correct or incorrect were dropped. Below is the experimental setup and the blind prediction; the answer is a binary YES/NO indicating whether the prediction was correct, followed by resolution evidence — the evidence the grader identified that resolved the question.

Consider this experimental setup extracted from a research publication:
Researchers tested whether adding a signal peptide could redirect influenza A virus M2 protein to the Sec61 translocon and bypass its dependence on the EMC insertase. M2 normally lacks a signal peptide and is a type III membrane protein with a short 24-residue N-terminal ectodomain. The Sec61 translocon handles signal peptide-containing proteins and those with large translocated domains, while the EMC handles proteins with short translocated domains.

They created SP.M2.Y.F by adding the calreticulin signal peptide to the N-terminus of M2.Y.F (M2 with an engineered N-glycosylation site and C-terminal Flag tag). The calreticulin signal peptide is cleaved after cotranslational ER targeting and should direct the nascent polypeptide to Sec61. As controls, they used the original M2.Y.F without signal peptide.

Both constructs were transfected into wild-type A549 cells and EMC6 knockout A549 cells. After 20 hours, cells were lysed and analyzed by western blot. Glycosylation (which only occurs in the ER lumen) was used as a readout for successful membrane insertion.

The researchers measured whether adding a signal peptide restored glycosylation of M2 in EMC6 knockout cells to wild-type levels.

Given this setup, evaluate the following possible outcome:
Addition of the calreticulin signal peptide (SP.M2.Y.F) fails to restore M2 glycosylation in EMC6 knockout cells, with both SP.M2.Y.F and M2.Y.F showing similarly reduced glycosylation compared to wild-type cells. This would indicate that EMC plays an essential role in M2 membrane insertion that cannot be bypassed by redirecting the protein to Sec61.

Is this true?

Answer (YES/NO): NO